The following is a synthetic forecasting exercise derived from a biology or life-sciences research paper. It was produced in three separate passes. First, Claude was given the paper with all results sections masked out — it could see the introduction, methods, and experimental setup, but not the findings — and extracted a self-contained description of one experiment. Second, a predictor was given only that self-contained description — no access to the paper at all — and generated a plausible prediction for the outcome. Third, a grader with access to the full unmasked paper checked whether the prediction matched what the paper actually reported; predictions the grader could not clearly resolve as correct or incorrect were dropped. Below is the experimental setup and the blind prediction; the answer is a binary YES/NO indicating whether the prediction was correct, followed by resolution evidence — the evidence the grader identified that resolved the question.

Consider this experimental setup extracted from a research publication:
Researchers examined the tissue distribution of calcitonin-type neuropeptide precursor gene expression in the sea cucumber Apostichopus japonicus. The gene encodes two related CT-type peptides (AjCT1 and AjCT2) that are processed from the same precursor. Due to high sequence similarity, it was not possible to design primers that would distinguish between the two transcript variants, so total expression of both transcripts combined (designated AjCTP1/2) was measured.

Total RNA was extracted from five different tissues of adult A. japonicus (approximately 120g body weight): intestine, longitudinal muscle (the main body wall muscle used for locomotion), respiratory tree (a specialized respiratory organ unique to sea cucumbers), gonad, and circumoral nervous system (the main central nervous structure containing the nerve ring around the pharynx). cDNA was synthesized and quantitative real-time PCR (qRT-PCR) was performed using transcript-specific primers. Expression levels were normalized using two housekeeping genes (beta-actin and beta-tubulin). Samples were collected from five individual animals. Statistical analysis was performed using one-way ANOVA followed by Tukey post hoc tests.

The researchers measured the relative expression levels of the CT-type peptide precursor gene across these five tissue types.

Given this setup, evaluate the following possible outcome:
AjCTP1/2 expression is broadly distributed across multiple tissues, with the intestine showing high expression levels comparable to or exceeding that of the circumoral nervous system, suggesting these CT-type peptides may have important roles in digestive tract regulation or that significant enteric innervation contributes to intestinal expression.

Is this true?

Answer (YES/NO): NO